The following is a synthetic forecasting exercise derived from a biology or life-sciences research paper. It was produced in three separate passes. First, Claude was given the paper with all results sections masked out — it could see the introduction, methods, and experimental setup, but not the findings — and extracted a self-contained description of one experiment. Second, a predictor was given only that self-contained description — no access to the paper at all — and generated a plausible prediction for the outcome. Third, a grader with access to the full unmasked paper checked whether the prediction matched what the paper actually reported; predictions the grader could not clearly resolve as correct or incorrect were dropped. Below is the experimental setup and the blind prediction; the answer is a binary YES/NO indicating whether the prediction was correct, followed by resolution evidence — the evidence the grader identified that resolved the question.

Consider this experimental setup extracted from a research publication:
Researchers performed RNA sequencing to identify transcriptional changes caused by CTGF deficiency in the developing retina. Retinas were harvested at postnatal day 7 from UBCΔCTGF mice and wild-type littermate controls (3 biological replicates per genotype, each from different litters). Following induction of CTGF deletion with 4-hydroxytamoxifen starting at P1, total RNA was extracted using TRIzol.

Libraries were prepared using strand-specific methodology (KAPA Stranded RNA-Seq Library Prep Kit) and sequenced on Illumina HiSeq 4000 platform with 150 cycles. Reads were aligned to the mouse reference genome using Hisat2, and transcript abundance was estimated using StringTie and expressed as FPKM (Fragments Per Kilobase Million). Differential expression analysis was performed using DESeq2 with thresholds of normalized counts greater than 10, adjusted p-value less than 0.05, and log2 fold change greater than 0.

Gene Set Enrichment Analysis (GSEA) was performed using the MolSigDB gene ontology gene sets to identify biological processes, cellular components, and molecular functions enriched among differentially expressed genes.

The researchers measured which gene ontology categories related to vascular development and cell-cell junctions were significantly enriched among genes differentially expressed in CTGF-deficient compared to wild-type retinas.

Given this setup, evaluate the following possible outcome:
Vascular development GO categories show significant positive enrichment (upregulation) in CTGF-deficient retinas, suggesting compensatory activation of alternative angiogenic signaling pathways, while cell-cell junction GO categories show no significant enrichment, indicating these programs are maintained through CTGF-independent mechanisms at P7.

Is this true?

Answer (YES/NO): NO